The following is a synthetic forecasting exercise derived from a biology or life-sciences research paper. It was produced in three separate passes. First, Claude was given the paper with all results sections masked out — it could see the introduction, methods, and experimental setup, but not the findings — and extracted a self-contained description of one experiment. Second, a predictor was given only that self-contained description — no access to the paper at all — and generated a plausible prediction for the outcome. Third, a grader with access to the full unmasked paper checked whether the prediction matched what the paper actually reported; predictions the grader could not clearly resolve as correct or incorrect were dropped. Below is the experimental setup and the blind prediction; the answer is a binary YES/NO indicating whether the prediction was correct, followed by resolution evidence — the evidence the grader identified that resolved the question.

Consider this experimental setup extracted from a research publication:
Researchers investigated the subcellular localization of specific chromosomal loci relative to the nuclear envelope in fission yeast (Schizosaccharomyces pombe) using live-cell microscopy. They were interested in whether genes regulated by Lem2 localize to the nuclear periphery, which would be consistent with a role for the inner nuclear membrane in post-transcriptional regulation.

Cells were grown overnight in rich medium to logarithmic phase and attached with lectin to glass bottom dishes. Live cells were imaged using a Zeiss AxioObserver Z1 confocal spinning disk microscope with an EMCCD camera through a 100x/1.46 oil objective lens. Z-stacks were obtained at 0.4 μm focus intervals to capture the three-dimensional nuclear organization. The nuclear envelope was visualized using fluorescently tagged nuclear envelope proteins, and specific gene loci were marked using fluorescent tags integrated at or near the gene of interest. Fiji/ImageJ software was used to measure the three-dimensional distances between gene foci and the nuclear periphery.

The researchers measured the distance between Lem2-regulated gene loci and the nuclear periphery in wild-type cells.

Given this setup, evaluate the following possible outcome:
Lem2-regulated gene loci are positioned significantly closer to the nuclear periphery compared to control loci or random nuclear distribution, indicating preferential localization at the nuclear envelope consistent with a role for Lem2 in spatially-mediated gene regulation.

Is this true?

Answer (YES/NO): NO